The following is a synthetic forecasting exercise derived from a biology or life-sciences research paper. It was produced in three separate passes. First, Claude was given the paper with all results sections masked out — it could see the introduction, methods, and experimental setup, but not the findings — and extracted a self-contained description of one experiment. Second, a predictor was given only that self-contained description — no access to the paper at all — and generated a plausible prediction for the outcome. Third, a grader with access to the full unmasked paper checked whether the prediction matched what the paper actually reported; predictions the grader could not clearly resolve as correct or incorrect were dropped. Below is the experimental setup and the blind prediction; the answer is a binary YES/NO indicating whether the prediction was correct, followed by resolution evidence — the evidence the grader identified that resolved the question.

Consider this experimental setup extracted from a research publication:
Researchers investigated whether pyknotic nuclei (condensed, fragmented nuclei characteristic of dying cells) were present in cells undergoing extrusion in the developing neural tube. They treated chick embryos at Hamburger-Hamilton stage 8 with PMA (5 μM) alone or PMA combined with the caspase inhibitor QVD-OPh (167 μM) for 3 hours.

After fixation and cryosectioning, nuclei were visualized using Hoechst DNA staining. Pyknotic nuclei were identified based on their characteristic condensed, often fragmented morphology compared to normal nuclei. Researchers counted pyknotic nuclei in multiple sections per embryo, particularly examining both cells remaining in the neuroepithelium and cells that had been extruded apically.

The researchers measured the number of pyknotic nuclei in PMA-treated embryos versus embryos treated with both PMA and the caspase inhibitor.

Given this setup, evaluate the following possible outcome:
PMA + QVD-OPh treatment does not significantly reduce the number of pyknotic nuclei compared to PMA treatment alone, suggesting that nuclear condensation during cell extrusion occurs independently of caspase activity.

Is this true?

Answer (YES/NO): NO